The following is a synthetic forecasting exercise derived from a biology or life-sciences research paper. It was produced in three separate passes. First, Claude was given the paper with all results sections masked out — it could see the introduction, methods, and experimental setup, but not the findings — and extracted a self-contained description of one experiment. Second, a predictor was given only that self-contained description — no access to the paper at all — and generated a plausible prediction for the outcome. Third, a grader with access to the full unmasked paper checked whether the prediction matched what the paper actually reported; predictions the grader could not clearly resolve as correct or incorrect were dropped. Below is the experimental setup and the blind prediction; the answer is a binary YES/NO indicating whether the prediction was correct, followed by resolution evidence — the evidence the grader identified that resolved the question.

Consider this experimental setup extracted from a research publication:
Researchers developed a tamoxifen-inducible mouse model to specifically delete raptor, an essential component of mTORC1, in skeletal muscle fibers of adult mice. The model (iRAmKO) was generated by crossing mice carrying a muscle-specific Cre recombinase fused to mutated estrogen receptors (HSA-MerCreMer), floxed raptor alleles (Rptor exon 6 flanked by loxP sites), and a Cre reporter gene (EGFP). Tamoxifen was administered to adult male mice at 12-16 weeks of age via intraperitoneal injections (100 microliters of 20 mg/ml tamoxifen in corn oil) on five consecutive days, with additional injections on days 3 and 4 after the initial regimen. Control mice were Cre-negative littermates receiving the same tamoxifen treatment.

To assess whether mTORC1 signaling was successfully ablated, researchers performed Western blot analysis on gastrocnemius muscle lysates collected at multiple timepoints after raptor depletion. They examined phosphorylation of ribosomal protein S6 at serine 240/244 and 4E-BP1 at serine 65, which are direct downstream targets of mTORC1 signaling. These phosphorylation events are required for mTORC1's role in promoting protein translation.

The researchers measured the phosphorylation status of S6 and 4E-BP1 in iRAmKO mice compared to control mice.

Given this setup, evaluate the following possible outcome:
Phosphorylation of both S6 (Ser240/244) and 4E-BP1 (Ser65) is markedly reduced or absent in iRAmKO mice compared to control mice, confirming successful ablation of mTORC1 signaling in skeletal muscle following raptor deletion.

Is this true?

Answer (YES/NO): NO